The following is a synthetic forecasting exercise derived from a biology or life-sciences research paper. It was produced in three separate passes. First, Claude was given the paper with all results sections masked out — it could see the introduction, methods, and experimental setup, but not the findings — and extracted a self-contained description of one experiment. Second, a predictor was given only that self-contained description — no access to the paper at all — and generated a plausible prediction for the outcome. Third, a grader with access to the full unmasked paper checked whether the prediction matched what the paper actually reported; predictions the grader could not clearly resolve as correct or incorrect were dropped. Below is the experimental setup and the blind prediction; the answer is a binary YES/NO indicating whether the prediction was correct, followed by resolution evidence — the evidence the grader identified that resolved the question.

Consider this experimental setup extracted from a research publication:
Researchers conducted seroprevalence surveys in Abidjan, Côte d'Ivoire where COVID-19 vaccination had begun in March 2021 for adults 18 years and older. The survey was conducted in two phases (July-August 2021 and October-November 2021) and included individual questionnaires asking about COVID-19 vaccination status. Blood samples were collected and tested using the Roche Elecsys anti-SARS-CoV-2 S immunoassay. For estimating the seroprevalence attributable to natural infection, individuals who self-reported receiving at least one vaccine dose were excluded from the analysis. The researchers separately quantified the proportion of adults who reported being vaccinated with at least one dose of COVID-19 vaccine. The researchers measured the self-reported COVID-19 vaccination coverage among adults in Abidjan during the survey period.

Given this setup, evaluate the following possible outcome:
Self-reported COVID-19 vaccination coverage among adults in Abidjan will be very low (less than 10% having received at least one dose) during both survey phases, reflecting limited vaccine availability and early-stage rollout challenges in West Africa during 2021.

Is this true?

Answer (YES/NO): NO